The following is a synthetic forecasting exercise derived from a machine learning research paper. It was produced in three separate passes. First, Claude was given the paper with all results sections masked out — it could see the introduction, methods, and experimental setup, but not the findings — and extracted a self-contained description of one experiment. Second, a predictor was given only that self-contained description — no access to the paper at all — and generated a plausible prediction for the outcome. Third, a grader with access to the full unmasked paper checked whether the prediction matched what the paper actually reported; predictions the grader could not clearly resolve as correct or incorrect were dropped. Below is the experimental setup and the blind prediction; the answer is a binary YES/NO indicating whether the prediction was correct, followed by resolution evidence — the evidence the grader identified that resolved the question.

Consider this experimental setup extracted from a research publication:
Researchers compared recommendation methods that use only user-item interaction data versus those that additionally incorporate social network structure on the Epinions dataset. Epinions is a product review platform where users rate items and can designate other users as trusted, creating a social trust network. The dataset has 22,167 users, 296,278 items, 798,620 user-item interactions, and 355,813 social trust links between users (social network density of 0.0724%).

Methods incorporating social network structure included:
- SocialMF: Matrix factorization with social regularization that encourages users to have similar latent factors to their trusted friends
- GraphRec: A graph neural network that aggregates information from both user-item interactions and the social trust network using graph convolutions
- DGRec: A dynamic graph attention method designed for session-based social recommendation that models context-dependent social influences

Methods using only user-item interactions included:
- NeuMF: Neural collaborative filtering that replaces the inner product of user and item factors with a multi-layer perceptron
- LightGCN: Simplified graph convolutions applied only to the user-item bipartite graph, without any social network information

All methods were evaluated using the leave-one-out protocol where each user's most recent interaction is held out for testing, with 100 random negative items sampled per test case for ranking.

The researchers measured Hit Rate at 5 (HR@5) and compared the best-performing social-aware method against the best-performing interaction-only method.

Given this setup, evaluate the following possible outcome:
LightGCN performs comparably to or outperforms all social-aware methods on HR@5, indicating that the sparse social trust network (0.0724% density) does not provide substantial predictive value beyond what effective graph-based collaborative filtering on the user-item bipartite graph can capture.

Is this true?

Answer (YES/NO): YES